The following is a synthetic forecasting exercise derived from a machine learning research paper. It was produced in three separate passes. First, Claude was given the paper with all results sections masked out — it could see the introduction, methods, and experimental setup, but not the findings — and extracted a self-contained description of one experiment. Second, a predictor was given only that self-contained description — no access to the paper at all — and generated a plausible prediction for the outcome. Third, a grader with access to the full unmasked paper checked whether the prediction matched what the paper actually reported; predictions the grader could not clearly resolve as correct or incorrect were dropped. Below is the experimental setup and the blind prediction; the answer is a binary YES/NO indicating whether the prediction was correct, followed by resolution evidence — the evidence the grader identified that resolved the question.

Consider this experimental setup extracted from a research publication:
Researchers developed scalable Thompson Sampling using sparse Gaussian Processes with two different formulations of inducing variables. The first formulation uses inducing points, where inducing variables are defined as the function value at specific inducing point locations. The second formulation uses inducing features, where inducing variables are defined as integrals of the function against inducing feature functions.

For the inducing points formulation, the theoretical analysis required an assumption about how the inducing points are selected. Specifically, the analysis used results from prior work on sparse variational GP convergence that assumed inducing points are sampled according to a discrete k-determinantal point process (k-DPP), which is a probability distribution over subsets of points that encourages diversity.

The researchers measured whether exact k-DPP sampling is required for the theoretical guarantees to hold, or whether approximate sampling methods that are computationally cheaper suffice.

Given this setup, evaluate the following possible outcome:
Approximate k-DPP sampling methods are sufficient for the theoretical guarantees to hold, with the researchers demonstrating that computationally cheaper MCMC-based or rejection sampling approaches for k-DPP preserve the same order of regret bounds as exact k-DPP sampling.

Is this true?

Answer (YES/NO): NO